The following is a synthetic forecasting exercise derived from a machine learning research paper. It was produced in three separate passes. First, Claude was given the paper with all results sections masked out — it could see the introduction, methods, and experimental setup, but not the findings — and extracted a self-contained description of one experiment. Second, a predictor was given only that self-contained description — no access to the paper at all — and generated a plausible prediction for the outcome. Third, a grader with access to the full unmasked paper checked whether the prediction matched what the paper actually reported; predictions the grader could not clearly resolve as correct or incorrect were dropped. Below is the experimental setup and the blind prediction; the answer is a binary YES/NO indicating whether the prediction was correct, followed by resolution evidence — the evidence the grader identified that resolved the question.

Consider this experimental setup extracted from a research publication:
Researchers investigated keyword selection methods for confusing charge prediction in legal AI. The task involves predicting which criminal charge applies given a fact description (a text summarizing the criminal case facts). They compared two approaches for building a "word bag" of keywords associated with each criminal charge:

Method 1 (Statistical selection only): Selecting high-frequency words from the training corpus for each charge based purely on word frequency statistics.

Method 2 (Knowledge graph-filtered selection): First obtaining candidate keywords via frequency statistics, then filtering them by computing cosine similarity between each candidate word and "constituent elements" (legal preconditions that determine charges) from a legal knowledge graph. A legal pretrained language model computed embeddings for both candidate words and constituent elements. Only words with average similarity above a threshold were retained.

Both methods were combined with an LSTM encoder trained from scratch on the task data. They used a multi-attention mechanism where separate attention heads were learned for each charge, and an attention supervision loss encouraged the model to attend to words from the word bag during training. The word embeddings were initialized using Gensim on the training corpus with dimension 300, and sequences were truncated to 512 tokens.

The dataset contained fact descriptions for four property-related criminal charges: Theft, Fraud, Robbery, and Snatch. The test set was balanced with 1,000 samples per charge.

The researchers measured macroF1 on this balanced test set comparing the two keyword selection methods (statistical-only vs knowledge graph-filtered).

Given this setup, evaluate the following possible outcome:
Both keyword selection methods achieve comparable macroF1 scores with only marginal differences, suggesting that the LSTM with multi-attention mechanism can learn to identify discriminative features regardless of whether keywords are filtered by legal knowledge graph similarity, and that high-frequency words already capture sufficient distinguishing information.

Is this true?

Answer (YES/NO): NO